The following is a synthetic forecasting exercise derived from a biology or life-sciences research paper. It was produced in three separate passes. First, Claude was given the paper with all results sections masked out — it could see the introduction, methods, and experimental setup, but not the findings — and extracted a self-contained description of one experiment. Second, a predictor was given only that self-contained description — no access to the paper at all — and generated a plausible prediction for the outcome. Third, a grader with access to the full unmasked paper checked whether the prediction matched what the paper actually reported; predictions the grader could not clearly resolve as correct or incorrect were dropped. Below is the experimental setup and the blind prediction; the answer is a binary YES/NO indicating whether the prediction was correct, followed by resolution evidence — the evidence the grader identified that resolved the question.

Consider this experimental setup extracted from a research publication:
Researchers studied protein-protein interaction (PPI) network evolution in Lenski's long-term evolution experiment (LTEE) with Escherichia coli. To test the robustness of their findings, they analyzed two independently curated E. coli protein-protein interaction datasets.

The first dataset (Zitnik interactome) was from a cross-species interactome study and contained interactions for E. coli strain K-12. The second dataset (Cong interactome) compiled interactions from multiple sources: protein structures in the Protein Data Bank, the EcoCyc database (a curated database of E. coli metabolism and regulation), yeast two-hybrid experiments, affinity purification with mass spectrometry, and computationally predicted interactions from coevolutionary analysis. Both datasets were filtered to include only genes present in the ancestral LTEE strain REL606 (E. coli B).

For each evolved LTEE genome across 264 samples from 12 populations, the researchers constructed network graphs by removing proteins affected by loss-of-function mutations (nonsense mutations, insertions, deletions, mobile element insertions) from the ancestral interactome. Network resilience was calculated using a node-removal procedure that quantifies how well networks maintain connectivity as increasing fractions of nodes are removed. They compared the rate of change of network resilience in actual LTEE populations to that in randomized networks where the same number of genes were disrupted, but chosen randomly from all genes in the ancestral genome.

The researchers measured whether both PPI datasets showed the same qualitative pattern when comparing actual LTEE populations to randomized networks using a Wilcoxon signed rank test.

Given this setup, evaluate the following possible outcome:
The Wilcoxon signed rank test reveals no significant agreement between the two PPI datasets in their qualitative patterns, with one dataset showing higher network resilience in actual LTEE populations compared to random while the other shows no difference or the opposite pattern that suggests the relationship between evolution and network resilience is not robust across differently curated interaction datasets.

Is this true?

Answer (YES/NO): NO